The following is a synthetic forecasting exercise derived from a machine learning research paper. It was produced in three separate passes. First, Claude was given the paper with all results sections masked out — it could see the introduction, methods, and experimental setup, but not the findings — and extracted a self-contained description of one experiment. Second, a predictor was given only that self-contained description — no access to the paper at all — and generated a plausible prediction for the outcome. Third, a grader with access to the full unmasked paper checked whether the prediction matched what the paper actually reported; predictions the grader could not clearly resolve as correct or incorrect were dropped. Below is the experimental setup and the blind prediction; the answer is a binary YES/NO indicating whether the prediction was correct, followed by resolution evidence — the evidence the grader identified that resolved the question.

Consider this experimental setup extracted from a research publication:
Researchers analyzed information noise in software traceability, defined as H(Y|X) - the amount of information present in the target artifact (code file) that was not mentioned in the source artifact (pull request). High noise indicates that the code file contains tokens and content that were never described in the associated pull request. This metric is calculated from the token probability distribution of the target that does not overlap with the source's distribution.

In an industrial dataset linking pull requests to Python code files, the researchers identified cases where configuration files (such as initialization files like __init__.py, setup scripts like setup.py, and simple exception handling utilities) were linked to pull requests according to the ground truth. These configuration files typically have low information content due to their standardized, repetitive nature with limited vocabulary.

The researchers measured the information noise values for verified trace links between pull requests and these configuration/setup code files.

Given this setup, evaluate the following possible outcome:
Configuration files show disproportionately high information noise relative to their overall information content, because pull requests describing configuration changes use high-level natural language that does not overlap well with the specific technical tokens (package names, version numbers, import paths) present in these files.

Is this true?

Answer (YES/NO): YES